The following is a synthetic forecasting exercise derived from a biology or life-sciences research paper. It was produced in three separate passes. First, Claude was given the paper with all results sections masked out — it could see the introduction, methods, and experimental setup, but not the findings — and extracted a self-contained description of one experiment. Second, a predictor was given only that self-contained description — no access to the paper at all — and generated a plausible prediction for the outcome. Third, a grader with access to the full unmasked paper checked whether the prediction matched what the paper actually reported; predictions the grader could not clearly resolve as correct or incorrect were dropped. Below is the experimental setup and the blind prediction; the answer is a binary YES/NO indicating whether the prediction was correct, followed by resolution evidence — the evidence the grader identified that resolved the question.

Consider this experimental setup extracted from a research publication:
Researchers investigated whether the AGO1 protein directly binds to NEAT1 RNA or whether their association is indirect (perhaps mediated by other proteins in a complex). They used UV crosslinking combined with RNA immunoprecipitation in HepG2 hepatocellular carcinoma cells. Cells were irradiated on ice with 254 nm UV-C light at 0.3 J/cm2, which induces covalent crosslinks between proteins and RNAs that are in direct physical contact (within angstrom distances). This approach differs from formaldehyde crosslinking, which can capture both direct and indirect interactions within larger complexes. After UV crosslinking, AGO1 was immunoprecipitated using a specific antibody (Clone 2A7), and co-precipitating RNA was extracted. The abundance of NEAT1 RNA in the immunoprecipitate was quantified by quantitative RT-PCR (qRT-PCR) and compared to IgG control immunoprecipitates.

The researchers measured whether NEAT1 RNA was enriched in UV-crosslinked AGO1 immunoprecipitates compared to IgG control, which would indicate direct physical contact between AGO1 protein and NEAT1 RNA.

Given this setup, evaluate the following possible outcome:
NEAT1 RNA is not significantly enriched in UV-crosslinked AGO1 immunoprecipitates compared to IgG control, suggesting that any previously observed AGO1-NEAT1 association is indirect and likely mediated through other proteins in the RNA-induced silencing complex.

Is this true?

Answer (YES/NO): NO